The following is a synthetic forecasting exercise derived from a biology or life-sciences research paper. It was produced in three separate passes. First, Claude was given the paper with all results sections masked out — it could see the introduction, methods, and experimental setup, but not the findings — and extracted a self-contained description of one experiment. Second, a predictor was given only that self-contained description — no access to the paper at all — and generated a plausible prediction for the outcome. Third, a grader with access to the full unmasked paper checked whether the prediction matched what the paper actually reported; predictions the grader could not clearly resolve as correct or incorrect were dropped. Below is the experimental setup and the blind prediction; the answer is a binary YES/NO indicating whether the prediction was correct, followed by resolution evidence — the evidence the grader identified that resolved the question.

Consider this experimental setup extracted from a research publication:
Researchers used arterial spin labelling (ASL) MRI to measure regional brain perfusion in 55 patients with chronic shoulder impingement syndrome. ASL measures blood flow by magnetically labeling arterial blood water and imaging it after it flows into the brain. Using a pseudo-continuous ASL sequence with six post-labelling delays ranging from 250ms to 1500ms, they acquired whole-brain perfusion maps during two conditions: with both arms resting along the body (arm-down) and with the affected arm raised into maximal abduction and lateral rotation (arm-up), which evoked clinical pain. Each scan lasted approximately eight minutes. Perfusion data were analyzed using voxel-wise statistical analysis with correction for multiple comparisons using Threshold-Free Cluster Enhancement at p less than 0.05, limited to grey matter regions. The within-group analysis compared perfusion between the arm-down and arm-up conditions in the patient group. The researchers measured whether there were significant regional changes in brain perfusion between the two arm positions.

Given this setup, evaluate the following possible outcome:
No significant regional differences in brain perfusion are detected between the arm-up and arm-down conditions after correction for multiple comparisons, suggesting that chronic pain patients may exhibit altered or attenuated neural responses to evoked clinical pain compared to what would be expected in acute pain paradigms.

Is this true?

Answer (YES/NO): NO